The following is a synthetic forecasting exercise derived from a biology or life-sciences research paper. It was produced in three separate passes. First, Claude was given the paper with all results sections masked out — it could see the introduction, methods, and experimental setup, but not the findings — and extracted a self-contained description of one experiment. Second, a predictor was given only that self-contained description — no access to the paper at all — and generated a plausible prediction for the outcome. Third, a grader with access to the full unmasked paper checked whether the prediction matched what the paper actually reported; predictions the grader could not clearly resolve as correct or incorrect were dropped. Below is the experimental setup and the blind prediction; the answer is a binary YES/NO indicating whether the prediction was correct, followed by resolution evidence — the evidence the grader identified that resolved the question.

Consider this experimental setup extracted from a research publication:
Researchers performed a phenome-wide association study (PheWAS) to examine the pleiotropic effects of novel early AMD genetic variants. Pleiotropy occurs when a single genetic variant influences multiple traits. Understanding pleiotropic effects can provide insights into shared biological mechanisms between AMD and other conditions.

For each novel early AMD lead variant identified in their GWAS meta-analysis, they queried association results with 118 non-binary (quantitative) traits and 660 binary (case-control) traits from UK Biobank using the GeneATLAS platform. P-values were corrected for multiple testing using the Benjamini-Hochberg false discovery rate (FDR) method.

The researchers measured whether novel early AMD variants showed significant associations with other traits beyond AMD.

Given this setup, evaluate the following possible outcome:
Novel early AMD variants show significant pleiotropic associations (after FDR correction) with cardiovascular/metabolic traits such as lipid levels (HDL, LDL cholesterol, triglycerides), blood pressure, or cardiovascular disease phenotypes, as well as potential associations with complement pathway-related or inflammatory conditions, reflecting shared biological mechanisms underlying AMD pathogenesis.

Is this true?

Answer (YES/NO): NO